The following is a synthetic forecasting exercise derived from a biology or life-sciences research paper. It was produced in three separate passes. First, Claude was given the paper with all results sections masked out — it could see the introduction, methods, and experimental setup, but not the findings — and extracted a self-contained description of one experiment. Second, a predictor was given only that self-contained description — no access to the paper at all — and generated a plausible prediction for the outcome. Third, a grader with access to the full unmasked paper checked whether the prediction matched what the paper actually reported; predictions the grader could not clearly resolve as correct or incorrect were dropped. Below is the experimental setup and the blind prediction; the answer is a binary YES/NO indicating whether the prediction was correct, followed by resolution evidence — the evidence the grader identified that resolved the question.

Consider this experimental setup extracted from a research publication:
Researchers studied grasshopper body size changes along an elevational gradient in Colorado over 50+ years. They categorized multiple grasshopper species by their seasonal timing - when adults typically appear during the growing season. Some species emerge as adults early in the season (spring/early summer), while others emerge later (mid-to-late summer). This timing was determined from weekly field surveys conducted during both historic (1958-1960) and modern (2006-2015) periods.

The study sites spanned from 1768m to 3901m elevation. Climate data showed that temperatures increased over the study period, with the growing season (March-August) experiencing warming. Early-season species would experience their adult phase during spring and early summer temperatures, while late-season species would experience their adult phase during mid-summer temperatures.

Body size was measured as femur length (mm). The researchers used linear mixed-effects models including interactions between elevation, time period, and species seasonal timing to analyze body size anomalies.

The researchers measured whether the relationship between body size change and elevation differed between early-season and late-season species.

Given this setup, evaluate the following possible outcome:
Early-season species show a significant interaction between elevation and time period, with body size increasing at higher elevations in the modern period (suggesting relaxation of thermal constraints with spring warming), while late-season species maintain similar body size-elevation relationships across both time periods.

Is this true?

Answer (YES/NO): NO